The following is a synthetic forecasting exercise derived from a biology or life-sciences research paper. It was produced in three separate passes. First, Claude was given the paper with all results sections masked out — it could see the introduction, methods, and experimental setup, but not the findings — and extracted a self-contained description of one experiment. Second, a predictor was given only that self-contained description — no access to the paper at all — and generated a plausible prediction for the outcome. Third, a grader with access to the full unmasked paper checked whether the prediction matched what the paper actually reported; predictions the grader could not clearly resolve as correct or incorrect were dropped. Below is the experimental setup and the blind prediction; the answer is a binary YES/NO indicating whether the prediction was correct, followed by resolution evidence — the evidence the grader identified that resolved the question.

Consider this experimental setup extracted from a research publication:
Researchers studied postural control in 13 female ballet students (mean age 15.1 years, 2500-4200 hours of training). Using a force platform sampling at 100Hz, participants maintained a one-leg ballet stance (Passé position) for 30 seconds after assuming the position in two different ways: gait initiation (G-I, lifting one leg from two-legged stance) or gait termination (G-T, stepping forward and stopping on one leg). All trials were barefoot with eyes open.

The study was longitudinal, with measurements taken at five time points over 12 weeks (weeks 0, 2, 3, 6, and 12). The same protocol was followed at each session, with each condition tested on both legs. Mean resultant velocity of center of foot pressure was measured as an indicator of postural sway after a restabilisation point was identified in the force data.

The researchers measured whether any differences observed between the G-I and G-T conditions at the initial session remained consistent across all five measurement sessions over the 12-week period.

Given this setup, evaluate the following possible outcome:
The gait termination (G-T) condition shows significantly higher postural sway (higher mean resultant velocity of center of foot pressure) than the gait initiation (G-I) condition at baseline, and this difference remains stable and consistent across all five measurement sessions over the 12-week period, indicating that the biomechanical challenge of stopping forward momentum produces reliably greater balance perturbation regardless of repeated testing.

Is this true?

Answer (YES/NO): NO